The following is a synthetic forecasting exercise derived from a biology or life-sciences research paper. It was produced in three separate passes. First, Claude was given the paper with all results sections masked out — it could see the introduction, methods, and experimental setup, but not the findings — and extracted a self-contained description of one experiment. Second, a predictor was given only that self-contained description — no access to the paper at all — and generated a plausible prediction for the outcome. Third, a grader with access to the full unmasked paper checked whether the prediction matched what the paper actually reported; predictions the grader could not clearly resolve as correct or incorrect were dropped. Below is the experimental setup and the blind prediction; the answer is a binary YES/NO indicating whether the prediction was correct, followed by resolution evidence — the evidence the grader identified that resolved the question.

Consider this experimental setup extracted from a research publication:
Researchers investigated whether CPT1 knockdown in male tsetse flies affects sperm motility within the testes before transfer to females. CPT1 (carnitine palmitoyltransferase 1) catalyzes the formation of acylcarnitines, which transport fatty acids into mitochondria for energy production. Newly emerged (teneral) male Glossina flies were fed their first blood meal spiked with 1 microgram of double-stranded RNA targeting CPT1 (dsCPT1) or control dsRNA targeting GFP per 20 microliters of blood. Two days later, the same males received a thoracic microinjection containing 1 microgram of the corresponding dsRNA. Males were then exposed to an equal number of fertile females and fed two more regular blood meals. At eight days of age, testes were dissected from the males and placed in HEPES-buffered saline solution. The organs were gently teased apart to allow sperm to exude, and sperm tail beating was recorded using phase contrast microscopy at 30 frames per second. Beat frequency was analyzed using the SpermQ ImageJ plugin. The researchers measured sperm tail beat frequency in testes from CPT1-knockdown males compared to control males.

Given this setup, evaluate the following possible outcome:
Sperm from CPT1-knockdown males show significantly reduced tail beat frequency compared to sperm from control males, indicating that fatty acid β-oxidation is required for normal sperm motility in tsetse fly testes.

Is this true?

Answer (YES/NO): NO